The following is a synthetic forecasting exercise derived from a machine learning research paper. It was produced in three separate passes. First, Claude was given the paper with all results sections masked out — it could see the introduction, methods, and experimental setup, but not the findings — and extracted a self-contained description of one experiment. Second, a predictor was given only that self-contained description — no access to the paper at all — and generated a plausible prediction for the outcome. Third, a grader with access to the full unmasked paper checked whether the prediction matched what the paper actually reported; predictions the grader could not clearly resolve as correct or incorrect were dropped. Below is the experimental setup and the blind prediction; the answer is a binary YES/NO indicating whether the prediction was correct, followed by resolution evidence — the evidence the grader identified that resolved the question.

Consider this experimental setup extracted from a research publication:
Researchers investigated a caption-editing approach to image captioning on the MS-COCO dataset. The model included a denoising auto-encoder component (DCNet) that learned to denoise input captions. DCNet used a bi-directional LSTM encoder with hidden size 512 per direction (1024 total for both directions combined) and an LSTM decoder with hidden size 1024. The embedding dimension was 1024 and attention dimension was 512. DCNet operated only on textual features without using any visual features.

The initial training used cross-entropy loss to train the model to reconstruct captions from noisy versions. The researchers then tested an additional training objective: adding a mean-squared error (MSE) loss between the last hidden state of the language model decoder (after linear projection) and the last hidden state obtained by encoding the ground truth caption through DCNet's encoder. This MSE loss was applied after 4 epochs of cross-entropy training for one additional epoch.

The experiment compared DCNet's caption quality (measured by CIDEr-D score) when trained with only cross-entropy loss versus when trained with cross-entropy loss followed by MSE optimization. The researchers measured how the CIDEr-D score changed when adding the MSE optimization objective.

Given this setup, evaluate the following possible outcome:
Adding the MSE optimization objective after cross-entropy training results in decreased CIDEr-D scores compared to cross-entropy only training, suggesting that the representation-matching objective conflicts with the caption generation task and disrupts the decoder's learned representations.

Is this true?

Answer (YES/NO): NO